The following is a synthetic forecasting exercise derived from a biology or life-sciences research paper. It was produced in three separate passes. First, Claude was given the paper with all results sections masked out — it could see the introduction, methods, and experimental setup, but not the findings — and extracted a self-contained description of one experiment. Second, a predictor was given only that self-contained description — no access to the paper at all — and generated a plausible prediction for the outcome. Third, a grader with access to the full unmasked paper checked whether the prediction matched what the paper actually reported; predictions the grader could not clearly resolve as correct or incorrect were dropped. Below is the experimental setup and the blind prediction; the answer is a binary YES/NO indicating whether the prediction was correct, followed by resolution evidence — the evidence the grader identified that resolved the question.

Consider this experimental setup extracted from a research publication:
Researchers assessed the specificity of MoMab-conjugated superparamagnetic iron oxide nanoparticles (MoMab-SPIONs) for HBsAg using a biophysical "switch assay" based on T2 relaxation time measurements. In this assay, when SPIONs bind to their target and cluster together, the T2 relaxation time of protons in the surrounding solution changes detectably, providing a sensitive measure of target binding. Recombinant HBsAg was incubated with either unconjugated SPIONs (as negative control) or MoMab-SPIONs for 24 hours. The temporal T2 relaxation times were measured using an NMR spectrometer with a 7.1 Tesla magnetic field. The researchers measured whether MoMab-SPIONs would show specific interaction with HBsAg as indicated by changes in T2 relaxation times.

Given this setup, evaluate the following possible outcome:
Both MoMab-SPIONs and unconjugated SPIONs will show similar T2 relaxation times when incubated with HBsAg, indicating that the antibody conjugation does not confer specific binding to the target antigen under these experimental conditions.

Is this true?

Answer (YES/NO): NO